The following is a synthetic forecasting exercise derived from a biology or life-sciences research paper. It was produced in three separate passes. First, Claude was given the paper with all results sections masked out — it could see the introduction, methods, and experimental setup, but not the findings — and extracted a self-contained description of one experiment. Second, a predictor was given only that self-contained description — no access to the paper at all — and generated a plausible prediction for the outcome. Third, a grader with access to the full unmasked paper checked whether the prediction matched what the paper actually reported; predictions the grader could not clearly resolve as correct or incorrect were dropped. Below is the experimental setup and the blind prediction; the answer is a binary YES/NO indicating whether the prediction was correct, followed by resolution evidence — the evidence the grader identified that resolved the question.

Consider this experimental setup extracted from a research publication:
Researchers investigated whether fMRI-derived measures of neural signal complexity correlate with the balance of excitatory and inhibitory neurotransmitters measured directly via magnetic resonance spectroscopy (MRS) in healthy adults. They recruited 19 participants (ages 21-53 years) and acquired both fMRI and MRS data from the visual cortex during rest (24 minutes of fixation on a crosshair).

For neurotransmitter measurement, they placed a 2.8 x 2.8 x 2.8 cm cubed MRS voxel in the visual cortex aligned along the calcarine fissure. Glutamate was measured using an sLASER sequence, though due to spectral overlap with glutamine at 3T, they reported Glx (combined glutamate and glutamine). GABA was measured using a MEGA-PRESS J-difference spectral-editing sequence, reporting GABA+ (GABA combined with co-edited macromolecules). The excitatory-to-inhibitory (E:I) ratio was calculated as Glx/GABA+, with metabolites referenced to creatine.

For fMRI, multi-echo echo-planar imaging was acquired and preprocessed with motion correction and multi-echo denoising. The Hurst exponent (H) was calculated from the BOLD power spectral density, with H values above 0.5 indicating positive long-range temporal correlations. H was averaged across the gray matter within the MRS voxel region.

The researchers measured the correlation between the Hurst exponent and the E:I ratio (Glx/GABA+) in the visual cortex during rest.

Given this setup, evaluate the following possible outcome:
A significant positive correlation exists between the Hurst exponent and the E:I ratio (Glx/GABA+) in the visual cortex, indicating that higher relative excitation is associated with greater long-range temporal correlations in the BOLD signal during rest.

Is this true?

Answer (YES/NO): NO